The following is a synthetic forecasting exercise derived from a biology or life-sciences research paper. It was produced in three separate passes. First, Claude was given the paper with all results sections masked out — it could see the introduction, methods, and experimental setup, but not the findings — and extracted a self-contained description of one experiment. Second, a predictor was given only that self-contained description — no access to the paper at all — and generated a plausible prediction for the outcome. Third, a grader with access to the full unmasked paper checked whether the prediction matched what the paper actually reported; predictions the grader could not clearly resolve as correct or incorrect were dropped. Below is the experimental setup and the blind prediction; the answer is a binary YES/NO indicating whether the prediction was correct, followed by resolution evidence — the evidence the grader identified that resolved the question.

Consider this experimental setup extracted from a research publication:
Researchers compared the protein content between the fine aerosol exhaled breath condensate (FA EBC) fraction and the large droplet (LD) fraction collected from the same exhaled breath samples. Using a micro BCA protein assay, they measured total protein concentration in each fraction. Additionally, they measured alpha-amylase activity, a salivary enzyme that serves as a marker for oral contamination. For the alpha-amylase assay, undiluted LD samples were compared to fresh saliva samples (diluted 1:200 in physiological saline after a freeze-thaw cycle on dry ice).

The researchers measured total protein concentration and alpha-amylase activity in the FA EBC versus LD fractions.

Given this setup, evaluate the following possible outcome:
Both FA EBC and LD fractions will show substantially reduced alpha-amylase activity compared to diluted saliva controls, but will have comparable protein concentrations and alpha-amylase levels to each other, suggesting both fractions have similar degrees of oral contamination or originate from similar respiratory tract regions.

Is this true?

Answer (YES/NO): NO